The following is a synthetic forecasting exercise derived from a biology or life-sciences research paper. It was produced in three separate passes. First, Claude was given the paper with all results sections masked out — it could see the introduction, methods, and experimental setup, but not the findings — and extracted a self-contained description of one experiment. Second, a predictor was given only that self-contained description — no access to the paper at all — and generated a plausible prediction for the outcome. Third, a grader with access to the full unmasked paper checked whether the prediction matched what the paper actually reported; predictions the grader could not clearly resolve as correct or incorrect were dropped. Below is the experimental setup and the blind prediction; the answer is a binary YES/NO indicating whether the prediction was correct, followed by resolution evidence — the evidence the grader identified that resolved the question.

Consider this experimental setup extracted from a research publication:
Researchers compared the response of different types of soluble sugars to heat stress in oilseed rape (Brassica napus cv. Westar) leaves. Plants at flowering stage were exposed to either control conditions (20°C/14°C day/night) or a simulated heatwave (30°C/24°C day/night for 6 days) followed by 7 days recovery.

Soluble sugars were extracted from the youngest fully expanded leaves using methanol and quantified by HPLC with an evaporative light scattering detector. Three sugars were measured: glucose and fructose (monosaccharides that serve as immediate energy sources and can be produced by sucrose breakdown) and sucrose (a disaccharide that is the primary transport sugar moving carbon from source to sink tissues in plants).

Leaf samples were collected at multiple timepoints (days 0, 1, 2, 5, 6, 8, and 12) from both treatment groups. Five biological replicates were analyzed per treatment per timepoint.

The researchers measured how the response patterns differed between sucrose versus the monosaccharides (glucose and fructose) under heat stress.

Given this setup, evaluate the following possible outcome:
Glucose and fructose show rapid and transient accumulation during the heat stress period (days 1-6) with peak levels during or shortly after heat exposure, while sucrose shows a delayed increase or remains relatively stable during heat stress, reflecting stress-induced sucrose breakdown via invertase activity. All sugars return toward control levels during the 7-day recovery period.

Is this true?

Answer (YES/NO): NO